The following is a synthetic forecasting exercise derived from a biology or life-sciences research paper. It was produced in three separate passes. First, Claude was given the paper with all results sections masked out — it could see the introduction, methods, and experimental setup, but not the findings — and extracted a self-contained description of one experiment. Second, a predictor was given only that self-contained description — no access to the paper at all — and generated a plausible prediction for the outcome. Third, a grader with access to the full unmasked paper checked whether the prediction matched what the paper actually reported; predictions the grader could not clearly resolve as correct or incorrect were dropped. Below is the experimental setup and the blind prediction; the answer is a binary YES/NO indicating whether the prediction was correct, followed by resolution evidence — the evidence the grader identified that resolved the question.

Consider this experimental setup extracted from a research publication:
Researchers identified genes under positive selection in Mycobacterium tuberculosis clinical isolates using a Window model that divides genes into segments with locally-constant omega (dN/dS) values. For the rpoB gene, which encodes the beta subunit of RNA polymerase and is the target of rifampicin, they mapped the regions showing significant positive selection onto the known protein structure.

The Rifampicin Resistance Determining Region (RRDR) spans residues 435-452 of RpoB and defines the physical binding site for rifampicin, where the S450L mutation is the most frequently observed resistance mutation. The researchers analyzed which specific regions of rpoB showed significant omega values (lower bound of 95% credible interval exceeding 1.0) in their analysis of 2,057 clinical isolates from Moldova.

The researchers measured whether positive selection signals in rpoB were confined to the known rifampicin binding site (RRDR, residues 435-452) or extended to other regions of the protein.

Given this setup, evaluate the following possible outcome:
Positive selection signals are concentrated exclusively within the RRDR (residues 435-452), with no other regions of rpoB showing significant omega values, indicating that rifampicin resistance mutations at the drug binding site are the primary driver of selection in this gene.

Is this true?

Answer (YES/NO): NO